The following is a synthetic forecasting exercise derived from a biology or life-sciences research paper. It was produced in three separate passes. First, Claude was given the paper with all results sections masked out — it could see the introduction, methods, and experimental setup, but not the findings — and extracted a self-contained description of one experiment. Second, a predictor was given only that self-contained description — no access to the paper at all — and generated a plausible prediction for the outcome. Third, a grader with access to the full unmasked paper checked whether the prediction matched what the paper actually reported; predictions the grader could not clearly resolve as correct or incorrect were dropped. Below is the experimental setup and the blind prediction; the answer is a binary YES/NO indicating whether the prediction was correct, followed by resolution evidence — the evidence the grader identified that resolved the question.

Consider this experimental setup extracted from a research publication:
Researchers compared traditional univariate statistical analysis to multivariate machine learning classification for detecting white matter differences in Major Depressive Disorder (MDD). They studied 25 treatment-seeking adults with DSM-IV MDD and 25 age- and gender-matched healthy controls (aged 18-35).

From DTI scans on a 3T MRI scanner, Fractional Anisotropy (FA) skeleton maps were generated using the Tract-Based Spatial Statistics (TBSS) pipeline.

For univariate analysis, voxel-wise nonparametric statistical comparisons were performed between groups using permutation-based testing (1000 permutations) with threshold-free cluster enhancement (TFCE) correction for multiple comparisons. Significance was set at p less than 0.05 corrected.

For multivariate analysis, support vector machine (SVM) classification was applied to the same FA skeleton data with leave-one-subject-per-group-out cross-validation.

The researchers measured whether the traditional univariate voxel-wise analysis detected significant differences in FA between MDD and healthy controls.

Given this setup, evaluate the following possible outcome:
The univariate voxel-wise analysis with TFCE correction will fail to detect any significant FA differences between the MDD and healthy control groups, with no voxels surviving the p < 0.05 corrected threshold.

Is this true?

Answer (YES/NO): NO